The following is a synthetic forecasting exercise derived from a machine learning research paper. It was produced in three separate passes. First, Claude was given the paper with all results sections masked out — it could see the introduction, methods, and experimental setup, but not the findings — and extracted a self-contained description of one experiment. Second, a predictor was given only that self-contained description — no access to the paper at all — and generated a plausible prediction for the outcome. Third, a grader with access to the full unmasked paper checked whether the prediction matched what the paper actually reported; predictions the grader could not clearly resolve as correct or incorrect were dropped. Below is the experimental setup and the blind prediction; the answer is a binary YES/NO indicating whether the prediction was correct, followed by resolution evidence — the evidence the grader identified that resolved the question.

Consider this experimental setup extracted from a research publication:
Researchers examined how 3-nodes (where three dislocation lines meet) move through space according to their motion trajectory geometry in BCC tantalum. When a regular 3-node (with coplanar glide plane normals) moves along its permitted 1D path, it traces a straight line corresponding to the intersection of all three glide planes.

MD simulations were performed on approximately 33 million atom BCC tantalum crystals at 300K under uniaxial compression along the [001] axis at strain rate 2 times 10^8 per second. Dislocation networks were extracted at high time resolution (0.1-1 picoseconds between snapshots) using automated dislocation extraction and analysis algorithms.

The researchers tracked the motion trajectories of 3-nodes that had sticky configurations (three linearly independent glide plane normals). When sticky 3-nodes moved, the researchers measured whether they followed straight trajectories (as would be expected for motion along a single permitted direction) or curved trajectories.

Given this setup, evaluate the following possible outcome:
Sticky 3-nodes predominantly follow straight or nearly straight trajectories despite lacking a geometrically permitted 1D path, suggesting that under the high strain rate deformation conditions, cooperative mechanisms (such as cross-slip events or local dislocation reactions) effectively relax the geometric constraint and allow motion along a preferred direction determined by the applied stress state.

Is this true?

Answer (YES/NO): NO